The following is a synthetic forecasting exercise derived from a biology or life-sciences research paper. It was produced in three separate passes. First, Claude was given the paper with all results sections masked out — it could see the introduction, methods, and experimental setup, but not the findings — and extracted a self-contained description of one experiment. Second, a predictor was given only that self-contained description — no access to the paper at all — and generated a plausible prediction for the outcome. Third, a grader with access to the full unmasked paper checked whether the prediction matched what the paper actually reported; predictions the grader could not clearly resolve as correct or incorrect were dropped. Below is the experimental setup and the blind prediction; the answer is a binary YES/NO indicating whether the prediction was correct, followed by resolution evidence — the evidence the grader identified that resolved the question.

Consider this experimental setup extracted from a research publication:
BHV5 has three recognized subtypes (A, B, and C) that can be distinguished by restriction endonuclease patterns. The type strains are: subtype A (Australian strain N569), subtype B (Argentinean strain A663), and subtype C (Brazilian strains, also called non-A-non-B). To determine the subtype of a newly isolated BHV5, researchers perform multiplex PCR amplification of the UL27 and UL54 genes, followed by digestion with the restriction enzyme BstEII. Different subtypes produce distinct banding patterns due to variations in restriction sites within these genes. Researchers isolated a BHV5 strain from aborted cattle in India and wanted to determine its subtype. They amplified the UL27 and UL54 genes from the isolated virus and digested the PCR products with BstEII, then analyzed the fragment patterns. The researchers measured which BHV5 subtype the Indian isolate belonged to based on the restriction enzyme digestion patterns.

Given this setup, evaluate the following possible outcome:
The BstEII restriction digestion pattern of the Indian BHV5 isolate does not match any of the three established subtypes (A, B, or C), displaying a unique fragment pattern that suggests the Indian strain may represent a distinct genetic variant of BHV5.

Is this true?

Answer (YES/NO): NO